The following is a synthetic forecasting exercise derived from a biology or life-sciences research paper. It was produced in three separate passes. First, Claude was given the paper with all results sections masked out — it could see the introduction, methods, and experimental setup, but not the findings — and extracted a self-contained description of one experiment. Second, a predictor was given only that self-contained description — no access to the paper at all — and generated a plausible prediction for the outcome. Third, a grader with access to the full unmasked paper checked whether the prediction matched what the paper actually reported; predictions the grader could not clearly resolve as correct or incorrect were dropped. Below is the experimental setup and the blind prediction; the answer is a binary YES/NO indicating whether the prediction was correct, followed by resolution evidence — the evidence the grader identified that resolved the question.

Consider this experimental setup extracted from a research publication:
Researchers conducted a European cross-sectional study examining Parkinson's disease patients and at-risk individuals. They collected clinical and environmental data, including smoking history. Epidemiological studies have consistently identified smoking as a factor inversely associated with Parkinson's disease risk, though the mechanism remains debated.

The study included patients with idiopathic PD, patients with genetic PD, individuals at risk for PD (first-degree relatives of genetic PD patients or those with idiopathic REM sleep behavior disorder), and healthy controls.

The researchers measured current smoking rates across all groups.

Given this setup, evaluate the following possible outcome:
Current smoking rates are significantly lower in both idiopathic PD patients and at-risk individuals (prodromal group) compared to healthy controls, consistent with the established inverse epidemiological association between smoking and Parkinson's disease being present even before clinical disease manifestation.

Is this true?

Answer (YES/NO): NO